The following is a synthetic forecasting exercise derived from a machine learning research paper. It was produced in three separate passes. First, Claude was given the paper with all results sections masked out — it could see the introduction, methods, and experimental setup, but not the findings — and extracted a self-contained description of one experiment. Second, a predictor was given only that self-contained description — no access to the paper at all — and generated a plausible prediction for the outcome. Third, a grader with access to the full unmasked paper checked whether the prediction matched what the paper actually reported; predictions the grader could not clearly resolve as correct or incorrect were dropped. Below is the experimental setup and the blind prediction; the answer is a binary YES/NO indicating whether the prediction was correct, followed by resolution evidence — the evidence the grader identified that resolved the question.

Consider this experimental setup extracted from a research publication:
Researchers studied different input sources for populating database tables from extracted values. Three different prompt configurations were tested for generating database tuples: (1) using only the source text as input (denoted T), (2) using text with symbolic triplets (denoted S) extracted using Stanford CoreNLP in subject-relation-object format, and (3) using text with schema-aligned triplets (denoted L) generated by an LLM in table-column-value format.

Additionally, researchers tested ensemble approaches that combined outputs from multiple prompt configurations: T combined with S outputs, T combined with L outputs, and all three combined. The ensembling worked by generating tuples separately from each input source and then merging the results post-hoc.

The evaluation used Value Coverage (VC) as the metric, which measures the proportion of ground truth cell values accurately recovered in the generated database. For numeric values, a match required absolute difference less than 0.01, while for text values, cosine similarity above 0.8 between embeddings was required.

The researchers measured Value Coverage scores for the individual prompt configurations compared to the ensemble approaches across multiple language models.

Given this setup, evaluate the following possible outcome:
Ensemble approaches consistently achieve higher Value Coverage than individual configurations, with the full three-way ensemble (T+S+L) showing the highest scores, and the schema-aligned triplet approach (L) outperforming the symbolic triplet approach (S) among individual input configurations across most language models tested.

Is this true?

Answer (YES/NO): NO